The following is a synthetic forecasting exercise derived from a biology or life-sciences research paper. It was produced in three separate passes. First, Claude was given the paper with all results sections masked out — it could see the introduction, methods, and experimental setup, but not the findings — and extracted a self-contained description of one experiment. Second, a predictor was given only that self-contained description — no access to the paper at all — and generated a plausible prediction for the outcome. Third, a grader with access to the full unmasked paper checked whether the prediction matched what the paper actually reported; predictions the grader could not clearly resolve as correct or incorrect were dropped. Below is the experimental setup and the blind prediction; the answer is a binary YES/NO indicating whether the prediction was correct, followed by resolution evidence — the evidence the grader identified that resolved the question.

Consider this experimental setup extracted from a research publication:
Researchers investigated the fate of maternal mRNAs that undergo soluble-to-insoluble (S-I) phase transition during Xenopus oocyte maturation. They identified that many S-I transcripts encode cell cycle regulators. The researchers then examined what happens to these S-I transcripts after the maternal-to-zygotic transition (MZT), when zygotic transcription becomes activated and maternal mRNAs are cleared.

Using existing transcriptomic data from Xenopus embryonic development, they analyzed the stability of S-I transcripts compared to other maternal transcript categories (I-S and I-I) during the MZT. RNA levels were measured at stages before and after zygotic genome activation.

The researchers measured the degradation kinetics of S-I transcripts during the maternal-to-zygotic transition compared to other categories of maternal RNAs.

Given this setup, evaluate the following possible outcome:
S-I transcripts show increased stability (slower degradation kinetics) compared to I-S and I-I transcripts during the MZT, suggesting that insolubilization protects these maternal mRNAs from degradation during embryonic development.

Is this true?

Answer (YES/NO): NO